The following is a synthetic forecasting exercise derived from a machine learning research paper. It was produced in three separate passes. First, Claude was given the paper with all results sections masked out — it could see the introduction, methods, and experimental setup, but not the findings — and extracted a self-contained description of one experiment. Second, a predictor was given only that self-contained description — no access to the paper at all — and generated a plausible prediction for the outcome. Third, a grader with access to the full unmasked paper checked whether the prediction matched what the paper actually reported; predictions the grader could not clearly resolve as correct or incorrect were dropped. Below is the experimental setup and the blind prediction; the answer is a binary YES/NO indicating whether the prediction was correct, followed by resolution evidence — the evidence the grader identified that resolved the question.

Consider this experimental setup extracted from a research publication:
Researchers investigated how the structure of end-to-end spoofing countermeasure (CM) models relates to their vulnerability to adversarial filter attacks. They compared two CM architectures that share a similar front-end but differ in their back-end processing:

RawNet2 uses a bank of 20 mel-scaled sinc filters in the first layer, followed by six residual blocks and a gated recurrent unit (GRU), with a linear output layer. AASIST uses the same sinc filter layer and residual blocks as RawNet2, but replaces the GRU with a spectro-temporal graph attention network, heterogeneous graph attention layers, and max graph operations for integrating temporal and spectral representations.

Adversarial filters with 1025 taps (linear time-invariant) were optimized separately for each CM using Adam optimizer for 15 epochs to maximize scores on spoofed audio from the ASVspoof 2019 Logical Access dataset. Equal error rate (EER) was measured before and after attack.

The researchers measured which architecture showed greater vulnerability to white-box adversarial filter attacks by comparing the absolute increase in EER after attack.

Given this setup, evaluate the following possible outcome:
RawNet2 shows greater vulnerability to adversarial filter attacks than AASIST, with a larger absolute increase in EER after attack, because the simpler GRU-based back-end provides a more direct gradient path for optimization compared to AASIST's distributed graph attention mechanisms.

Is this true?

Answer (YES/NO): YES